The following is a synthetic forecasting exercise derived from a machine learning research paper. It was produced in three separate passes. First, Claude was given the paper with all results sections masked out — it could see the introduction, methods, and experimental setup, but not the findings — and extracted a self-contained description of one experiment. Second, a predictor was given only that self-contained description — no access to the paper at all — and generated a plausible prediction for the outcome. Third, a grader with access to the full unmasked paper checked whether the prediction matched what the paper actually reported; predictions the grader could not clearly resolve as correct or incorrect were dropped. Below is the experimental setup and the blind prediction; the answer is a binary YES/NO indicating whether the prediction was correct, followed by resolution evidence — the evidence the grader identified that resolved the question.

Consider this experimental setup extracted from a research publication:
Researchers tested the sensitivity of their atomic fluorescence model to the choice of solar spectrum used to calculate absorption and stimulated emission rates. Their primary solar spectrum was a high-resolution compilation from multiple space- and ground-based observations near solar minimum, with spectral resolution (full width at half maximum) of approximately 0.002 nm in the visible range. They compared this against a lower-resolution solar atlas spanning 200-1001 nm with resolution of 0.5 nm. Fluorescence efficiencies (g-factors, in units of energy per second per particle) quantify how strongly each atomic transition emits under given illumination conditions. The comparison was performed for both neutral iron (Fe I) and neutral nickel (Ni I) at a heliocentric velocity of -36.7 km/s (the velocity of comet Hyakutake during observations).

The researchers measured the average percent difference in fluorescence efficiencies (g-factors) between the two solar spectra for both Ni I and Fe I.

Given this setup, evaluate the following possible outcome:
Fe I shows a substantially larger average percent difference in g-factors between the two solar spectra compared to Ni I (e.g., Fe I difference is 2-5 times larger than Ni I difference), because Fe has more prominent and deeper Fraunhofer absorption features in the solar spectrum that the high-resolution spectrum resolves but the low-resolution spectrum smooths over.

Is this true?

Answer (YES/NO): NO